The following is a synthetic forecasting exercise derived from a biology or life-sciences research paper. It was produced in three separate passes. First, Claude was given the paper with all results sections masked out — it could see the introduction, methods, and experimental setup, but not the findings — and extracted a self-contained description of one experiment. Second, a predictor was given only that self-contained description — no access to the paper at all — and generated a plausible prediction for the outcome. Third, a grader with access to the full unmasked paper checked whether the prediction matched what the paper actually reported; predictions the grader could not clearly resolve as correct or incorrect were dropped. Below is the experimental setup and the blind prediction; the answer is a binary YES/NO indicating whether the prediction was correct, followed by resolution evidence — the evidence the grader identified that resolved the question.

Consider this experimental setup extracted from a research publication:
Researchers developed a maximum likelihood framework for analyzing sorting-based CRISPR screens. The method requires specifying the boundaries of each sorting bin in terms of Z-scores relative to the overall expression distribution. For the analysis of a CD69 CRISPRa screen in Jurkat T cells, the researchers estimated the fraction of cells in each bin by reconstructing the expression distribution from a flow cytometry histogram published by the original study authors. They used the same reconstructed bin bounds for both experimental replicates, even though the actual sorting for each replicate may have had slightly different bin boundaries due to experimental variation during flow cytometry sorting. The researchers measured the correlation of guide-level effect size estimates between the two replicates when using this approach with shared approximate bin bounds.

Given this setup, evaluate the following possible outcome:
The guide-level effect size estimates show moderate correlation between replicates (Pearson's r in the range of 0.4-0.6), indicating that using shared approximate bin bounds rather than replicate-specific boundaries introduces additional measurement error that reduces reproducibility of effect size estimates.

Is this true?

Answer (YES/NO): NO